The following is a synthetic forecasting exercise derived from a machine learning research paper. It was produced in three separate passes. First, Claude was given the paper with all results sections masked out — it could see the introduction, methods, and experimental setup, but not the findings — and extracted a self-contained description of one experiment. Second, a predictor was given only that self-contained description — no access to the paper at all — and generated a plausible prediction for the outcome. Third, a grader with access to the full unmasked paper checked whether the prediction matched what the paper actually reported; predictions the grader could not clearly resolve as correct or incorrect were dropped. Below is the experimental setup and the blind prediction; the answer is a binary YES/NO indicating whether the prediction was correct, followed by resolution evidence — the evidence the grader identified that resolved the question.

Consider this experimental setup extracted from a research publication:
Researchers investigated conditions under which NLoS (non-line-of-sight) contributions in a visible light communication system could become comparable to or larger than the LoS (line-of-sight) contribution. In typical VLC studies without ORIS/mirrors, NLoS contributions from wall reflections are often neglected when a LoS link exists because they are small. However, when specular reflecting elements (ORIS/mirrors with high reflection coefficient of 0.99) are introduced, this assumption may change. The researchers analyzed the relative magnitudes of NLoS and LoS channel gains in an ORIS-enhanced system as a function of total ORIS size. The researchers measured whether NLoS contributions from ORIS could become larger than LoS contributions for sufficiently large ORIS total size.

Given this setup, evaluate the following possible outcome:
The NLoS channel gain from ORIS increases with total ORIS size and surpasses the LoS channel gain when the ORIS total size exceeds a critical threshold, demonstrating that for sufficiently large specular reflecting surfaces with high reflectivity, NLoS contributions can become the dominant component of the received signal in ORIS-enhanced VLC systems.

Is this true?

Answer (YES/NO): YES